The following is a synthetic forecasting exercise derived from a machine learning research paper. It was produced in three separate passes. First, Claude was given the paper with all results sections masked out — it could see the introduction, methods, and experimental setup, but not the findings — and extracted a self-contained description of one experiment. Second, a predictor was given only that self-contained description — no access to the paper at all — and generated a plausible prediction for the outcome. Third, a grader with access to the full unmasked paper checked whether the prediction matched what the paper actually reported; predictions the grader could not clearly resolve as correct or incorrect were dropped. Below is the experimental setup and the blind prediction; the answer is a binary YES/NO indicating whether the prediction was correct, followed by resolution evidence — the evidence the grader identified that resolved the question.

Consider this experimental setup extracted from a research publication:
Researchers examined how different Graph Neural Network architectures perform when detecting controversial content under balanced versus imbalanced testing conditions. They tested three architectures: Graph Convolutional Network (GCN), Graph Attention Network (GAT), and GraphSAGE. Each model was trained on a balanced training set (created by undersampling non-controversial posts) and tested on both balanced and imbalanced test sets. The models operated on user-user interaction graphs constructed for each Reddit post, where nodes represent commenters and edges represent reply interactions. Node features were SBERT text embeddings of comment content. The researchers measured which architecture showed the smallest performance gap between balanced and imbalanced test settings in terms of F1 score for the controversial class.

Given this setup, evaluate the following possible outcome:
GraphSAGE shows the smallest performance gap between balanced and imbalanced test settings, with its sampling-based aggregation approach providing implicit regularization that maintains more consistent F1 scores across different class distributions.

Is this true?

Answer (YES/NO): YES